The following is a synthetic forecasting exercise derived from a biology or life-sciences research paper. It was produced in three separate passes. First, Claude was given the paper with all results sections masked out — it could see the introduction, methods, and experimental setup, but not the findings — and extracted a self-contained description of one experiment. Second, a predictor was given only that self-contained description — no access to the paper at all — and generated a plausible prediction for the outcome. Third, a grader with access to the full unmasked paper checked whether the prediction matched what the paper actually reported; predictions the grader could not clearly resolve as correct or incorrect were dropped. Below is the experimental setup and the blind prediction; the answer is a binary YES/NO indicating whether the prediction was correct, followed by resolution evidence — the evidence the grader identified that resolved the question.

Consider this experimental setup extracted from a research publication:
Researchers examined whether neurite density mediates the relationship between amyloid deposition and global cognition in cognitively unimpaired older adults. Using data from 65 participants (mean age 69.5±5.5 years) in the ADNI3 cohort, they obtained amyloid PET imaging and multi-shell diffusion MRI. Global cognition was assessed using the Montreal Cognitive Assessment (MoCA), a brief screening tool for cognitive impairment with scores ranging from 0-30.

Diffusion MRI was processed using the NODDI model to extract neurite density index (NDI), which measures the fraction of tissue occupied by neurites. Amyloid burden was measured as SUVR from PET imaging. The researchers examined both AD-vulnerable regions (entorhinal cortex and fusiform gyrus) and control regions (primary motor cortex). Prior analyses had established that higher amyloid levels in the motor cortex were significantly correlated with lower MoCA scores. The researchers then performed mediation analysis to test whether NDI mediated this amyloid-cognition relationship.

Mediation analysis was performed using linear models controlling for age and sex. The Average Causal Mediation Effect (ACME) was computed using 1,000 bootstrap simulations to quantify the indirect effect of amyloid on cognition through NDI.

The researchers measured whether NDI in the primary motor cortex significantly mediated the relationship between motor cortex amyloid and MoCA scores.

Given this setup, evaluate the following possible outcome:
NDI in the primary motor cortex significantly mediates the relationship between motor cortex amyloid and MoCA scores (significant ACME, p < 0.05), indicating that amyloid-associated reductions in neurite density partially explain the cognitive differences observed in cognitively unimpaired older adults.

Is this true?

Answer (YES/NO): NO